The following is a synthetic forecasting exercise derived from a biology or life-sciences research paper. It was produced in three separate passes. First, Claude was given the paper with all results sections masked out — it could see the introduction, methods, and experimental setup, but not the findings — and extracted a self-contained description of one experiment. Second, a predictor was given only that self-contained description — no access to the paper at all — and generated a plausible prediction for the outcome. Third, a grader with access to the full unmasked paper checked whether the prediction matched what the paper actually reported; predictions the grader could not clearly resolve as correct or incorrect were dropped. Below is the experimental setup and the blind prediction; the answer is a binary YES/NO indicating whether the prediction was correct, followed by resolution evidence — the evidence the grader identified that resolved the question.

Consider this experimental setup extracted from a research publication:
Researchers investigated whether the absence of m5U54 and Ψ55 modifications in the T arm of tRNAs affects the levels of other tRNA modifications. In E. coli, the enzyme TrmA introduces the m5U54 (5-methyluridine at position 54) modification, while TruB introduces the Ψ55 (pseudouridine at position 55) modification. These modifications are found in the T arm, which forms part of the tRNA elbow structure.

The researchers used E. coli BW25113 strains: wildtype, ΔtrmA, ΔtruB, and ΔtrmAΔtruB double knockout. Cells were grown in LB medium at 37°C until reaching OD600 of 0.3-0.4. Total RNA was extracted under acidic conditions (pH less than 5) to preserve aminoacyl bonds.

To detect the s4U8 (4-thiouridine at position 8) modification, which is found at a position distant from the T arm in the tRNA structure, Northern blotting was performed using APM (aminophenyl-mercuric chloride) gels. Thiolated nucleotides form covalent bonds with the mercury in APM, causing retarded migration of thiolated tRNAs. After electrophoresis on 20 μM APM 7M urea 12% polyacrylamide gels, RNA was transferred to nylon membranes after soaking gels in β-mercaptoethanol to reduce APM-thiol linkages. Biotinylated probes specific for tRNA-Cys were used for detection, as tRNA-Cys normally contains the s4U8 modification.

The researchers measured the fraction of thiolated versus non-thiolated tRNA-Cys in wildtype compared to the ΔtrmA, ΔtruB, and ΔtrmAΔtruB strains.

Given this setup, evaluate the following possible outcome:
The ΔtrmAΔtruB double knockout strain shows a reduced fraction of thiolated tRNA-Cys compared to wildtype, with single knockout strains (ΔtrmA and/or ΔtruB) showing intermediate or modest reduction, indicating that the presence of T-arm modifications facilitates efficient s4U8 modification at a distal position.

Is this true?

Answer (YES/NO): NO